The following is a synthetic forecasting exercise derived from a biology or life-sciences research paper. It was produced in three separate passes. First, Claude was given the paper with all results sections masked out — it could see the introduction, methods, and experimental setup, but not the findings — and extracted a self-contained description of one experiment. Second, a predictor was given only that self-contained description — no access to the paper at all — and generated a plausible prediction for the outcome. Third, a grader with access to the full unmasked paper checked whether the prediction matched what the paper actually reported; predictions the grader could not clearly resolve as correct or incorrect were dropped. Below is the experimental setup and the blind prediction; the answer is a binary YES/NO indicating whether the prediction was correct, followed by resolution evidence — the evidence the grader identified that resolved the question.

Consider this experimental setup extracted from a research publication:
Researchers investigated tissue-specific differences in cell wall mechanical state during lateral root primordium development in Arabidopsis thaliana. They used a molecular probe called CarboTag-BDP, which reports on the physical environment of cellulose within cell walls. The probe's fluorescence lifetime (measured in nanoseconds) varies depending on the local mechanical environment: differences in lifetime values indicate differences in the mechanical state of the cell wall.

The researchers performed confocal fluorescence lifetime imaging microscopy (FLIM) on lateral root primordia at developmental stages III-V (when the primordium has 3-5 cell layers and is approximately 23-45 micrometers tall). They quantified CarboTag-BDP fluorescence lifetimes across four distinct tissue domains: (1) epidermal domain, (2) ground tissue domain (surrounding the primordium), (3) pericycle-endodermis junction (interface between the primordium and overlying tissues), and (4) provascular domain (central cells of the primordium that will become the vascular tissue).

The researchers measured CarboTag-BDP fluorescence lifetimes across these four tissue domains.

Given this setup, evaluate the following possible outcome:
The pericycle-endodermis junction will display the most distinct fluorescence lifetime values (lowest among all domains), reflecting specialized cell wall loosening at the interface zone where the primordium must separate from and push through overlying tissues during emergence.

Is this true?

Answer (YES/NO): NO